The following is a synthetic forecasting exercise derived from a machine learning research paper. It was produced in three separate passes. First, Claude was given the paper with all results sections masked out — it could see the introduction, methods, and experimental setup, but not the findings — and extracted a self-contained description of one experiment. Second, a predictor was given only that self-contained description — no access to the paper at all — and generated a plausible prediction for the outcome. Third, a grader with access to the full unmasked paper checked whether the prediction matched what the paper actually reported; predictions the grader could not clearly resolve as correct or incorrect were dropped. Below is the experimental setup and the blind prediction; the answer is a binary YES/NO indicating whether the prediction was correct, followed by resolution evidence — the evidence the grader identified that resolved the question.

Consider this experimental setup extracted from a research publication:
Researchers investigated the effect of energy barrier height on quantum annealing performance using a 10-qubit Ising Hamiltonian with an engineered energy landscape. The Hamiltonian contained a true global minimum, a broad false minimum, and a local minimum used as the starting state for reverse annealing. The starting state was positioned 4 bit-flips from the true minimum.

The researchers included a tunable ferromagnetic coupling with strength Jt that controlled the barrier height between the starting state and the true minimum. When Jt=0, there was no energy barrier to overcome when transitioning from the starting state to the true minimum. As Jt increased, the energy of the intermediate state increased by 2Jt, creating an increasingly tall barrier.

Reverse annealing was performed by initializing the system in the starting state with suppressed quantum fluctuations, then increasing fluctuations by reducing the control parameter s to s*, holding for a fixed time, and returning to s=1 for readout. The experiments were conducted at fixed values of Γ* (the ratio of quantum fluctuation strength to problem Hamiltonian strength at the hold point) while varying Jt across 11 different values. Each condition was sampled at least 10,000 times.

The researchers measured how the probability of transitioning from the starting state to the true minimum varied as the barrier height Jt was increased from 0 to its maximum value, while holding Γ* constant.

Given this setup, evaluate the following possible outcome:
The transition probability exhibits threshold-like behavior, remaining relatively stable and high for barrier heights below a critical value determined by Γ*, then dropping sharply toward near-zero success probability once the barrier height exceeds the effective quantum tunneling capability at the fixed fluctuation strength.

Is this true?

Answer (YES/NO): NO